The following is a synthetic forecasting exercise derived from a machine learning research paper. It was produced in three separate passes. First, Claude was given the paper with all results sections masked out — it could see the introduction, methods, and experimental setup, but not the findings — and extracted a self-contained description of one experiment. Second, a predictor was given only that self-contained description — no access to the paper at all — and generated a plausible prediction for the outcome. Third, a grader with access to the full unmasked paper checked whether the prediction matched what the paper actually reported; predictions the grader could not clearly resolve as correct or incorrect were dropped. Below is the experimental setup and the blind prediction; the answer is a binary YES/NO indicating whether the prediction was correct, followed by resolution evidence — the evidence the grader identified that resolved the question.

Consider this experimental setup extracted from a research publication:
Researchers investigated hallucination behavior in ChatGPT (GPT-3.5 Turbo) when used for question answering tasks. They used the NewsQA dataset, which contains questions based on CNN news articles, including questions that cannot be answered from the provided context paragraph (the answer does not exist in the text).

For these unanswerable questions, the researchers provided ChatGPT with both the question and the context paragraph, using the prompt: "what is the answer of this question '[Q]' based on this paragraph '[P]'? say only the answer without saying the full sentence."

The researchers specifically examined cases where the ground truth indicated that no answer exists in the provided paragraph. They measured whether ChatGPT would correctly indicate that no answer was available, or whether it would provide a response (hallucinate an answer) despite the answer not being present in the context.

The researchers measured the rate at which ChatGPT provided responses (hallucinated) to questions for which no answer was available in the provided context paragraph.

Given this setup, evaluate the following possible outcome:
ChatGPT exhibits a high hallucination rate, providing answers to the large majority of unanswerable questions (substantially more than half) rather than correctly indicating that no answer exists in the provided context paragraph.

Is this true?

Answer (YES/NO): YES